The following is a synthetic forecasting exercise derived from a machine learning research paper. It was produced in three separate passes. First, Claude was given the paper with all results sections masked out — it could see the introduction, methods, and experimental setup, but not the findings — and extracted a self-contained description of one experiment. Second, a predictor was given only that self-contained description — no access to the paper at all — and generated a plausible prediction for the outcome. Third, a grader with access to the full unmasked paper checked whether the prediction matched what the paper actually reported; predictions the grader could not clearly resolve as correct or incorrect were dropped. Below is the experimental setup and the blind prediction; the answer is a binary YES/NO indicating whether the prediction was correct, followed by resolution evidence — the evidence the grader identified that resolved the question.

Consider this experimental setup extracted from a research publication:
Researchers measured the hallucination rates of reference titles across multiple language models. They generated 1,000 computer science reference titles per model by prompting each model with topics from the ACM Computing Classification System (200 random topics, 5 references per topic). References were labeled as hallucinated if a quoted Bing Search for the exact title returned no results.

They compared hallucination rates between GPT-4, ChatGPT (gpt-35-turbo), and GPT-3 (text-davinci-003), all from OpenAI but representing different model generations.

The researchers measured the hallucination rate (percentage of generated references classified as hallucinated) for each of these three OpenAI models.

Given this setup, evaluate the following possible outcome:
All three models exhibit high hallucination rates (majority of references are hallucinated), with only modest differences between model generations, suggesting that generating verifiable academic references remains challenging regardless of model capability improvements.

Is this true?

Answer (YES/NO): NO